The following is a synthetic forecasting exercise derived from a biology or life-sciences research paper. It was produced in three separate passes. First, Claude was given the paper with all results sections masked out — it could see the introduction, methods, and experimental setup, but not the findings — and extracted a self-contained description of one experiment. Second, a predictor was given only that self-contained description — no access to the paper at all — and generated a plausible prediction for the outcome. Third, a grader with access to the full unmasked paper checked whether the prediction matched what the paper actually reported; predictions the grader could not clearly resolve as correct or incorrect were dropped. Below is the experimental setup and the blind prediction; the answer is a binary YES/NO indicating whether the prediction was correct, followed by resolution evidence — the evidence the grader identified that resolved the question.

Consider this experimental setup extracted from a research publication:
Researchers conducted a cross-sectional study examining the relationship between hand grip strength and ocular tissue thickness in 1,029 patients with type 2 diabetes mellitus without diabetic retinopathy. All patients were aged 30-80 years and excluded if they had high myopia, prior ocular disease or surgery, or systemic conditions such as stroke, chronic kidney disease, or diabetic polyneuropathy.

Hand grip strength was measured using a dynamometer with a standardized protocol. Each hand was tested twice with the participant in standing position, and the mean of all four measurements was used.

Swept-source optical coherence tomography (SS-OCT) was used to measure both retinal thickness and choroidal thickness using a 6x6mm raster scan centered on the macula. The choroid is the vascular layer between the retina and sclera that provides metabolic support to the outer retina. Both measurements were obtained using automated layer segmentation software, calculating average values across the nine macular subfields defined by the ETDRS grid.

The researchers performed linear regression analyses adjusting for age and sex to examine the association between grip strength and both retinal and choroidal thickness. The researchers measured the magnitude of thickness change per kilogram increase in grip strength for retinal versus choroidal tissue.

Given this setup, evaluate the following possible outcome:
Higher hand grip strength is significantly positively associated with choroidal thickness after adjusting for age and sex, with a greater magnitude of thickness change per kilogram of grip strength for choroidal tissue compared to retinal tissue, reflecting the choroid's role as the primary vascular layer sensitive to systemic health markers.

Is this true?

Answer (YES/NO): YES